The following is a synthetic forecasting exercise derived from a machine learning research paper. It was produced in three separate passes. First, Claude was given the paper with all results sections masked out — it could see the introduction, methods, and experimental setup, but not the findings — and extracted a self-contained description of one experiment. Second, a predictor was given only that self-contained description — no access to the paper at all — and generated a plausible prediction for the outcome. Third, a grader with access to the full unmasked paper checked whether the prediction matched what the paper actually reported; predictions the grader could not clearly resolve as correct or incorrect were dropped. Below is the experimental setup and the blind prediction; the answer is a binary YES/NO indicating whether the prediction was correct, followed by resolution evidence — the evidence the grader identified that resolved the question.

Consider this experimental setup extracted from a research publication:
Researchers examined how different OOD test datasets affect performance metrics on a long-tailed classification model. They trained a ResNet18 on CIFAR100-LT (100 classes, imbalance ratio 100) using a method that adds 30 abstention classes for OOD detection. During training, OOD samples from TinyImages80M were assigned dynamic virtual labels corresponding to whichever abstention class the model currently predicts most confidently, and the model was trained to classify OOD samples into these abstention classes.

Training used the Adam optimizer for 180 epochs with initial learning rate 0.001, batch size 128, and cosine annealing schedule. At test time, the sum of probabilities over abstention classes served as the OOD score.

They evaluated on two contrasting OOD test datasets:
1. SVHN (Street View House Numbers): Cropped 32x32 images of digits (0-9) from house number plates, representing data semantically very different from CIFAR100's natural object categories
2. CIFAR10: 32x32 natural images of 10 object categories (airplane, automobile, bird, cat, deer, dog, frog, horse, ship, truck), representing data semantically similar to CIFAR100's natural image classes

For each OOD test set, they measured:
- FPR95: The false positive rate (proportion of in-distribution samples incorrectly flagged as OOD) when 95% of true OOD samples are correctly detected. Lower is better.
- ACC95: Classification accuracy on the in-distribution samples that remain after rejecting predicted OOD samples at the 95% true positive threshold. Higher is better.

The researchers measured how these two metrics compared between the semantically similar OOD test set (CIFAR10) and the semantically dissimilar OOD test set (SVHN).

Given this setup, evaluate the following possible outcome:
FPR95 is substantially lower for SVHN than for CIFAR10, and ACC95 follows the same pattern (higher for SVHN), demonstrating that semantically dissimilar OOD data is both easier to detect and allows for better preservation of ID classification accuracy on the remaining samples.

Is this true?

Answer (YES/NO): NO